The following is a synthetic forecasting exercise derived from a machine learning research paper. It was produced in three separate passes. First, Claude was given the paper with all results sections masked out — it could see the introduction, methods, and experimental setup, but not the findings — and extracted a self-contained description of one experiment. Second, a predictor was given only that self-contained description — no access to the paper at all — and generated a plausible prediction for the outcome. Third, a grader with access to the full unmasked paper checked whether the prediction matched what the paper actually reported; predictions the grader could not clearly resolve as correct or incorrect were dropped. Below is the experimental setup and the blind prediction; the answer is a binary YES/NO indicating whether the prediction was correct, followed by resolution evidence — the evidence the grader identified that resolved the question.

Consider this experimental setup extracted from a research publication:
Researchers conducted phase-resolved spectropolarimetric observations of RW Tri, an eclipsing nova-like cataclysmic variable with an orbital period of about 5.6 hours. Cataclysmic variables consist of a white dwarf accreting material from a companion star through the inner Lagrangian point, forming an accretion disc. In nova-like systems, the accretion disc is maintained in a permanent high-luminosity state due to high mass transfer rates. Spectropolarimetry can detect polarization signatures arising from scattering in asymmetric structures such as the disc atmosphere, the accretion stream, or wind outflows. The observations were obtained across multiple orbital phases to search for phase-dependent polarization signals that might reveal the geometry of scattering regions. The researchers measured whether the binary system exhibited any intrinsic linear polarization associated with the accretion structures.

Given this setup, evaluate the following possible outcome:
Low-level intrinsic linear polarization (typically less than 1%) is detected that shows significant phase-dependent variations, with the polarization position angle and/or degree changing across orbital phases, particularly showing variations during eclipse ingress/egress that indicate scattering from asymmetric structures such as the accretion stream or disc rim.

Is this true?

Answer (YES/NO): NO